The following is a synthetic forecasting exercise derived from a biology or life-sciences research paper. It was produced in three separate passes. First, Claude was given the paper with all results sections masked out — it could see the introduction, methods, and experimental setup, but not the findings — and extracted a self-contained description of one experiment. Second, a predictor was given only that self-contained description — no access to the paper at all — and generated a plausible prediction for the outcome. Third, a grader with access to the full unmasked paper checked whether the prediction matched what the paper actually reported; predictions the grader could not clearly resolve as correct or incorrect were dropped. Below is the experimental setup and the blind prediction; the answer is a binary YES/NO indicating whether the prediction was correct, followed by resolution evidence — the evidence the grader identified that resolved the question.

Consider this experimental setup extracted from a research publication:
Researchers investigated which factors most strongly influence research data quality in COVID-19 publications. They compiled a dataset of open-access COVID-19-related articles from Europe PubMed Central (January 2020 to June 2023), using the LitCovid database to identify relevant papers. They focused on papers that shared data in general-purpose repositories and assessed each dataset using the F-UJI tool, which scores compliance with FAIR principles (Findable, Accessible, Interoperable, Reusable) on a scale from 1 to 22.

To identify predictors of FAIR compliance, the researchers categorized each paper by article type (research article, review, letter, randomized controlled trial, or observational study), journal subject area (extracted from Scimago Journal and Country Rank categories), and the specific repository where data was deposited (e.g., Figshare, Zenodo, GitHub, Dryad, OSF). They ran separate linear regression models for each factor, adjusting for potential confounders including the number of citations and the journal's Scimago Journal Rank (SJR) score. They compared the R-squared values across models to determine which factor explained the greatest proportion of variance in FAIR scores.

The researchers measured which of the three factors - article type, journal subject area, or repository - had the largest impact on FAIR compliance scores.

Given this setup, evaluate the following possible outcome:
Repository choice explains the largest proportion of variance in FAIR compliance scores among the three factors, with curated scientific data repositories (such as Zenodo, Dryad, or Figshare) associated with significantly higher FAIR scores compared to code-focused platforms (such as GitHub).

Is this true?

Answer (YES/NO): YES